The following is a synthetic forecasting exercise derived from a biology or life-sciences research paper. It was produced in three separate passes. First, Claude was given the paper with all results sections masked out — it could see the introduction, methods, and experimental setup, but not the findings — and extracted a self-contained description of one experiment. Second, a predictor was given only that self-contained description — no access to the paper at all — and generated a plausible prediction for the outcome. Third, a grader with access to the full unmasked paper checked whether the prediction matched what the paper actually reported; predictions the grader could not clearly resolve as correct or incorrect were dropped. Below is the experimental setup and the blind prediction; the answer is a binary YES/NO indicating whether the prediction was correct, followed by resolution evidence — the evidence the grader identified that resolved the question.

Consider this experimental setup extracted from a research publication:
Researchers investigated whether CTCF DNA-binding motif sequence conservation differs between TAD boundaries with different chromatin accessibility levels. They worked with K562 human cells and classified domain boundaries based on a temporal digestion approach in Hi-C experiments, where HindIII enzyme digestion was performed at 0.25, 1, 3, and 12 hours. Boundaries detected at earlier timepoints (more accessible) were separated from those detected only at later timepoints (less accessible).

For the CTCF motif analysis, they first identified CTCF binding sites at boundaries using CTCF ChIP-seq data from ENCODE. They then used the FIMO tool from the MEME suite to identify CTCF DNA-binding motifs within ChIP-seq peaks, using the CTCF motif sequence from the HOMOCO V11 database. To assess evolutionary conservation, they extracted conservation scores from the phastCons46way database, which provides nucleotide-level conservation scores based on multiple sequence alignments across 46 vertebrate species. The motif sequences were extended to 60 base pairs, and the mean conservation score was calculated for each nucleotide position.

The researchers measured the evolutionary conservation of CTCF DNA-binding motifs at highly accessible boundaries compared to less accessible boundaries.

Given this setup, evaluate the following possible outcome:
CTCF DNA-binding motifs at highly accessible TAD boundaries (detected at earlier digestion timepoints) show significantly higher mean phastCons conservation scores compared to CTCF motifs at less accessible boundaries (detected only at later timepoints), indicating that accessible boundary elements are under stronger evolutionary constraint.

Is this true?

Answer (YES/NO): YES